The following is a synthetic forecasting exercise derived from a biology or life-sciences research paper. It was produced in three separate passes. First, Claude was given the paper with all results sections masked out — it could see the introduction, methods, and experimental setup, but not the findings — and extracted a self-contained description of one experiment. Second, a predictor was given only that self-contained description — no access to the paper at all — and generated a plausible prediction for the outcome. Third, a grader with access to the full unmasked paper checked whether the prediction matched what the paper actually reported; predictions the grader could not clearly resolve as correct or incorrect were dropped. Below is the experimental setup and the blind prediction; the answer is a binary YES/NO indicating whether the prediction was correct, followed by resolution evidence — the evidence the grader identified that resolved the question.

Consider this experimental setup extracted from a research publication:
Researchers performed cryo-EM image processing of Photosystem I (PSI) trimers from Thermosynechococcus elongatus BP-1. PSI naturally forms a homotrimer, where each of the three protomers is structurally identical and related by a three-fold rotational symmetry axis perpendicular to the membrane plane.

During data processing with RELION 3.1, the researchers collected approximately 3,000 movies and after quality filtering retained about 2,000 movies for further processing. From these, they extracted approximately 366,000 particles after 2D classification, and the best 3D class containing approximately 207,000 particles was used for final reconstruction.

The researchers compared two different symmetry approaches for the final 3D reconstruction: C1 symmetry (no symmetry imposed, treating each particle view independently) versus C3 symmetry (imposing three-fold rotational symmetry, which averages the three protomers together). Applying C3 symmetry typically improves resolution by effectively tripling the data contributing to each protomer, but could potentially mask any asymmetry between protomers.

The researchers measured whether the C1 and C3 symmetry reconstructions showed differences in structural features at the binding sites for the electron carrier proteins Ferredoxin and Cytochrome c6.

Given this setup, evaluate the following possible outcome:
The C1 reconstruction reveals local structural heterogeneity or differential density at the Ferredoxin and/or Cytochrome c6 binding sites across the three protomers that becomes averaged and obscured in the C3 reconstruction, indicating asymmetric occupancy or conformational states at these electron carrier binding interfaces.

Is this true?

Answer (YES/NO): NO